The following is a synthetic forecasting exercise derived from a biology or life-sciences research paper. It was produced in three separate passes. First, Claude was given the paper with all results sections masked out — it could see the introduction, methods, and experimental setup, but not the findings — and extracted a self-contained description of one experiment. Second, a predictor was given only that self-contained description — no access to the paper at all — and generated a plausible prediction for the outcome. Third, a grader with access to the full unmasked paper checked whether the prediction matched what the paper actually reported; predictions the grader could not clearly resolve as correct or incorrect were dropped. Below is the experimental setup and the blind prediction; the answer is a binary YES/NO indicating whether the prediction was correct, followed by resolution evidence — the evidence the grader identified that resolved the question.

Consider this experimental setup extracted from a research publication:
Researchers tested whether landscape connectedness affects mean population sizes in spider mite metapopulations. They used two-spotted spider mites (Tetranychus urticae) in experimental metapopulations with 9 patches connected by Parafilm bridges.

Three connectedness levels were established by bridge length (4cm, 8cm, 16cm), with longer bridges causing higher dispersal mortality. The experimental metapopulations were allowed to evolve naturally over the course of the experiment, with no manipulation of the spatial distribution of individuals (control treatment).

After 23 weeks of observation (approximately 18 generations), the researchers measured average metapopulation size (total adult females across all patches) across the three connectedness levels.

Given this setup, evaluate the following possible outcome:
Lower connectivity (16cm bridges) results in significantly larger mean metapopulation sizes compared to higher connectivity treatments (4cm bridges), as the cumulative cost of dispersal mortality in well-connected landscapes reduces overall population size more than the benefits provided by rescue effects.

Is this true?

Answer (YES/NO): NO